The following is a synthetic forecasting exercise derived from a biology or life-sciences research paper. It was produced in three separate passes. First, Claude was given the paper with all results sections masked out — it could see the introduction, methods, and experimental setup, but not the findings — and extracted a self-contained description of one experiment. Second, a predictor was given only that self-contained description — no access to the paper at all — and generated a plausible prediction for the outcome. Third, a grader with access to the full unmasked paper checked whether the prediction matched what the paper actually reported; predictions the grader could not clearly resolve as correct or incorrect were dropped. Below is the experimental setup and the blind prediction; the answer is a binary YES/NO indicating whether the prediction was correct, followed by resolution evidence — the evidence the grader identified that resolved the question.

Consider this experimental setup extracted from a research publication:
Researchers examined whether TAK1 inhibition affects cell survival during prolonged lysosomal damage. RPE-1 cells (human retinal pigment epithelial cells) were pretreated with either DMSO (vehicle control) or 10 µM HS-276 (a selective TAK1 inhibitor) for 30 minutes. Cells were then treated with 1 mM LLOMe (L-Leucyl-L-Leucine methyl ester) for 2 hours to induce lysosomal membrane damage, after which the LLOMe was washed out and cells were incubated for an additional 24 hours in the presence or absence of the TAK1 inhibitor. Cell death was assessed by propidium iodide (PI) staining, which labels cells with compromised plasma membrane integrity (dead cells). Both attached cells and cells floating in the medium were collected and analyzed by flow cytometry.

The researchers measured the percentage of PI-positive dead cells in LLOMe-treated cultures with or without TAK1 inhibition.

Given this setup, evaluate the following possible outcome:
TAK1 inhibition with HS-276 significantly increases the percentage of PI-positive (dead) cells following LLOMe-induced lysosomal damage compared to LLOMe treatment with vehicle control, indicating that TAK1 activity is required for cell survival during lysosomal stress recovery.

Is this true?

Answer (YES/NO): YES